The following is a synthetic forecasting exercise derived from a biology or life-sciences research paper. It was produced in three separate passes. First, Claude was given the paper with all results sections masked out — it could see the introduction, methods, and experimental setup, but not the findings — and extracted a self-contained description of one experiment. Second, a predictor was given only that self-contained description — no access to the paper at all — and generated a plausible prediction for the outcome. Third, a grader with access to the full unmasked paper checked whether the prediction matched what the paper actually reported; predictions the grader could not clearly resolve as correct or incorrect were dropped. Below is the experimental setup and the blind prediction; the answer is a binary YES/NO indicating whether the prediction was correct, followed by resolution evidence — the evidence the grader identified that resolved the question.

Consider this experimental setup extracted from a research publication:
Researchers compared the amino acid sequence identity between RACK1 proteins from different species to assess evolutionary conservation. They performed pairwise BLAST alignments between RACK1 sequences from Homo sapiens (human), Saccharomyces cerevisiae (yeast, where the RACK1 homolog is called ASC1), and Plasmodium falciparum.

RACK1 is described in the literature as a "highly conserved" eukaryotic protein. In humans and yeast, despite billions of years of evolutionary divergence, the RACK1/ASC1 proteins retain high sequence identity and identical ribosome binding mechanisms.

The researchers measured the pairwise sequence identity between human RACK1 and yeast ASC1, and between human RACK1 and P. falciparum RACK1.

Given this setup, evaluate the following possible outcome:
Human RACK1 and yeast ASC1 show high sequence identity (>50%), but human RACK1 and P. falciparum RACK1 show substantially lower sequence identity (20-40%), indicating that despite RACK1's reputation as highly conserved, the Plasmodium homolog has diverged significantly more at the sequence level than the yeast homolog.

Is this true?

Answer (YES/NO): NO